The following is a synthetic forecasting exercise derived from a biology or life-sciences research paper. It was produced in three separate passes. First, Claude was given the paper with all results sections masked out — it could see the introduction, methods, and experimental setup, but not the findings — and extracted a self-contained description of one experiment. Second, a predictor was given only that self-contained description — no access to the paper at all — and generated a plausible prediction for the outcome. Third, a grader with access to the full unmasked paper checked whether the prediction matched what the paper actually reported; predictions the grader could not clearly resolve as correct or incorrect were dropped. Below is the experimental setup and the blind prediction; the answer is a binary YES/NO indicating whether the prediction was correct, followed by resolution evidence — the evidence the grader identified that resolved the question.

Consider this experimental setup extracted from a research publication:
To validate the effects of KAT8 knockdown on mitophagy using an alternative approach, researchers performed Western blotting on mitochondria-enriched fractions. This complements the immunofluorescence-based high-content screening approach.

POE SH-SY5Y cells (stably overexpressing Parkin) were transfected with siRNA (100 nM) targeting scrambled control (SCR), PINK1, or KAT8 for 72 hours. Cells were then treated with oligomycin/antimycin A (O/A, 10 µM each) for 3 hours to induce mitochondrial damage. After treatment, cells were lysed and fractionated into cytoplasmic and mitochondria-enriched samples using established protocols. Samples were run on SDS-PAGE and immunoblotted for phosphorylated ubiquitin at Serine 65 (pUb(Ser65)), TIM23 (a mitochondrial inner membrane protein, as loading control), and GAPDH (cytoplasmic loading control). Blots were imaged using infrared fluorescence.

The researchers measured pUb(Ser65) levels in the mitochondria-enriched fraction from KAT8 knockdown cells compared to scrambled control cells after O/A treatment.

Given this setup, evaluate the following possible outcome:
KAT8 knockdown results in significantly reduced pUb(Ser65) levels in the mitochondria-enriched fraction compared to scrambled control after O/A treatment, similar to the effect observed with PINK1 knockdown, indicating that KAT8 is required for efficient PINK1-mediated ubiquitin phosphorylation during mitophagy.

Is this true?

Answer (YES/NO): YES